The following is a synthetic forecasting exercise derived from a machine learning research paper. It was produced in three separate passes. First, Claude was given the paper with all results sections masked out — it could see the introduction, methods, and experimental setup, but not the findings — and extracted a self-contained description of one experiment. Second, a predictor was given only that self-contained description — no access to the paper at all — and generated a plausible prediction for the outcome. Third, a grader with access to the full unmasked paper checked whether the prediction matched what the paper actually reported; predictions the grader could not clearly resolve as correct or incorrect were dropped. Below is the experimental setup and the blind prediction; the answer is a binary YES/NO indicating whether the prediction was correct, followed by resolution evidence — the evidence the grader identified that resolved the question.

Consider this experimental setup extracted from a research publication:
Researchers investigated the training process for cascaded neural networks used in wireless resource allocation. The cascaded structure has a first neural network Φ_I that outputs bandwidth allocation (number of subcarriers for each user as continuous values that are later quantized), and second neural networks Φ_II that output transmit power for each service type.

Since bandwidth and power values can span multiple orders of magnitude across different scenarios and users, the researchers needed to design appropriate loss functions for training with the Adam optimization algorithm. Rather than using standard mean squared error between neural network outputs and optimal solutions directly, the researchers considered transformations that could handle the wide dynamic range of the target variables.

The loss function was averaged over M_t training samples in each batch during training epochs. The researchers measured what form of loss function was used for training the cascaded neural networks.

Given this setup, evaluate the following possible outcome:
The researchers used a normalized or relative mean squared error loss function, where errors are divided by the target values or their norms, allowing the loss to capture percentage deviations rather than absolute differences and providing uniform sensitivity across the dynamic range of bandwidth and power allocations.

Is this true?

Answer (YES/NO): NO